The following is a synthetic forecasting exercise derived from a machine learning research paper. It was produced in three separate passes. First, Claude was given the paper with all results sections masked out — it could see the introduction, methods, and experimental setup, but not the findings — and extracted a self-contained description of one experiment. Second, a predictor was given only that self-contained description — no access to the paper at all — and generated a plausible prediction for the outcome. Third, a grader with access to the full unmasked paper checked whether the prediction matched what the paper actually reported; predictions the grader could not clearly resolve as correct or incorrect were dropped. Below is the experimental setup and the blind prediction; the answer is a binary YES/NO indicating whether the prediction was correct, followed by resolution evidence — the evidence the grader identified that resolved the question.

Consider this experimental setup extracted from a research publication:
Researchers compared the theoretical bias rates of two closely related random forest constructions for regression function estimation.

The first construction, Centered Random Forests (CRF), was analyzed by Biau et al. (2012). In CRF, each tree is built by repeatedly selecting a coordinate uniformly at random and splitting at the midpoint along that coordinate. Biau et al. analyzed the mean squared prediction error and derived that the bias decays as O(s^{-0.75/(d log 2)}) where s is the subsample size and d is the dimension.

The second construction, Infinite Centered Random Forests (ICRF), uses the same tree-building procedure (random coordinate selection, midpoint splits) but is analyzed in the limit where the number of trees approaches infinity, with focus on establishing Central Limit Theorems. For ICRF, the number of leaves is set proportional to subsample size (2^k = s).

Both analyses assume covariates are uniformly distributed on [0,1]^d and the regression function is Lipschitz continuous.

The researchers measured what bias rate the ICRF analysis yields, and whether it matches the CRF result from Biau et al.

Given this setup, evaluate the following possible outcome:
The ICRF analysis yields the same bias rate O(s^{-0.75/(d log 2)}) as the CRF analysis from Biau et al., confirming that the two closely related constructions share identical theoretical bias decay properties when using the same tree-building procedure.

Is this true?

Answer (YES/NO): NO